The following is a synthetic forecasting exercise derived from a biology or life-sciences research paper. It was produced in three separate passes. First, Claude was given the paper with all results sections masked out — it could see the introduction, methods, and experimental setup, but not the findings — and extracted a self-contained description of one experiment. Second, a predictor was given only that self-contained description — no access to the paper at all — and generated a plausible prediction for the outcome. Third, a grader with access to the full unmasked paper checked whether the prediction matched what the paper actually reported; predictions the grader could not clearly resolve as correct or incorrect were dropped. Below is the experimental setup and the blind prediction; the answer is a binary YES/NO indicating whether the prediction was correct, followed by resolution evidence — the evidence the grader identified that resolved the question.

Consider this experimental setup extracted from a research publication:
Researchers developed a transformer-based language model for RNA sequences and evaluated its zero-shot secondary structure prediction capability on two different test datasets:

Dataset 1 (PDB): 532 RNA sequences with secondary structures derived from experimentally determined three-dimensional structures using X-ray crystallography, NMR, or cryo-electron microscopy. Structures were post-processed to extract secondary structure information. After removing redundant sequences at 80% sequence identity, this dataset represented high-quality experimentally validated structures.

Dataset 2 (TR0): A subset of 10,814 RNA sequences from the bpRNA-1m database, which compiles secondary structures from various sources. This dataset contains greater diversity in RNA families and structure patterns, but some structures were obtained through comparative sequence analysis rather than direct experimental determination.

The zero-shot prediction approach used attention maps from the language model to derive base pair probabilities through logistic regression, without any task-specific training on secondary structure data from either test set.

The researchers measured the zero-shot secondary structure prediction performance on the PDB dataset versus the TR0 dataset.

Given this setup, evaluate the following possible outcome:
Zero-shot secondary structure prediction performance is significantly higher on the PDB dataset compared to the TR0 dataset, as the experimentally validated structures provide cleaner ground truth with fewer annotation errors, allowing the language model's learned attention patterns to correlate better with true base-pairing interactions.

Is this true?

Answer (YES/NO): YES